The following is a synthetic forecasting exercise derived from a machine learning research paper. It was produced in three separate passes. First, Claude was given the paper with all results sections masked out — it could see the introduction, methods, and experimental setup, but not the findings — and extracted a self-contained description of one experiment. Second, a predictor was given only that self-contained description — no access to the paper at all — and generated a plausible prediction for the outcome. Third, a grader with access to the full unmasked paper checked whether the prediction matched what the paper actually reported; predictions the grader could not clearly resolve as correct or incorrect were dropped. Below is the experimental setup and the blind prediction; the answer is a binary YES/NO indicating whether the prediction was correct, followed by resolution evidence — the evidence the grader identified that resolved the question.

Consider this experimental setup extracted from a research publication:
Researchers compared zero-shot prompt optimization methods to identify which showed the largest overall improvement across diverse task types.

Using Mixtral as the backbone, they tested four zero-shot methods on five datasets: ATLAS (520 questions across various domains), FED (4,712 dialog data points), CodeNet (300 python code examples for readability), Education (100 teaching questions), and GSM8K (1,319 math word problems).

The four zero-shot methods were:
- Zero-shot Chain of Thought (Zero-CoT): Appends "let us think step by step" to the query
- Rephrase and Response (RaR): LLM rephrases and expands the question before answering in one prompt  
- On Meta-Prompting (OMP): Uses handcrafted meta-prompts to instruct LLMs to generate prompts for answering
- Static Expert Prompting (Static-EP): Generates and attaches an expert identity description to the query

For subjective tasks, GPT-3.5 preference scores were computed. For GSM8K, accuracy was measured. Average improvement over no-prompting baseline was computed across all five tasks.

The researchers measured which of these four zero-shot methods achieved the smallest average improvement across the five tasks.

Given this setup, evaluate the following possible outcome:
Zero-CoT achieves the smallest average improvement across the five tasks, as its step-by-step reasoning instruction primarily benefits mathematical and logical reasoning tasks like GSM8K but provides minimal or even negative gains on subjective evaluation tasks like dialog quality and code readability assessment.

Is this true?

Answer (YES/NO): NO